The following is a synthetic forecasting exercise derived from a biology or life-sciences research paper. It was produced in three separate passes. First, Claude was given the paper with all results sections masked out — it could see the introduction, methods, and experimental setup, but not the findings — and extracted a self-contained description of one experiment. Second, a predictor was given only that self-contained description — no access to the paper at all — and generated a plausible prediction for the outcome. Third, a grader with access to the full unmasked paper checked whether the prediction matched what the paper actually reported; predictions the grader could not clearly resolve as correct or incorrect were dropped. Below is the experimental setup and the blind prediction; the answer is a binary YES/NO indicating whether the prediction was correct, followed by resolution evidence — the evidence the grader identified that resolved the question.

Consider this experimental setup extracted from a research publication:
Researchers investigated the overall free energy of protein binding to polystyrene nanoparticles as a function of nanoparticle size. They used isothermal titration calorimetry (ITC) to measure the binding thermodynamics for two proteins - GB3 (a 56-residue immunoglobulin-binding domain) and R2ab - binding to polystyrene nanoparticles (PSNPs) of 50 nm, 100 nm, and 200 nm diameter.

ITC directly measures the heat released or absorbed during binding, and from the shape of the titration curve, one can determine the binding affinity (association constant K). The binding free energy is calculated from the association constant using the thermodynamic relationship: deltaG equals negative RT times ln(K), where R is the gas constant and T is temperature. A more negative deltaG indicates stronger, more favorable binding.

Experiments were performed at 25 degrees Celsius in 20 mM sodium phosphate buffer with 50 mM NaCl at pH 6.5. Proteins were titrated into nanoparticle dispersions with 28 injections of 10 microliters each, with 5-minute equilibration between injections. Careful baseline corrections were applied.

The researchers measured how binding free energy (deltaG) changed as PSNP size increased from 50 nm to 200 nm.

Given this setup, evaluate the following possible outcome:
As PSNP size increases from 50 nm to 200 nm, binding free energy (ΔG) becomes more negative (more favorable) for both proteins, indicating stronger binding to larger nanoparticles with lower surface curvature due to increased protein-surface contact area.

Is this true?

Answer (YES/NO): NO